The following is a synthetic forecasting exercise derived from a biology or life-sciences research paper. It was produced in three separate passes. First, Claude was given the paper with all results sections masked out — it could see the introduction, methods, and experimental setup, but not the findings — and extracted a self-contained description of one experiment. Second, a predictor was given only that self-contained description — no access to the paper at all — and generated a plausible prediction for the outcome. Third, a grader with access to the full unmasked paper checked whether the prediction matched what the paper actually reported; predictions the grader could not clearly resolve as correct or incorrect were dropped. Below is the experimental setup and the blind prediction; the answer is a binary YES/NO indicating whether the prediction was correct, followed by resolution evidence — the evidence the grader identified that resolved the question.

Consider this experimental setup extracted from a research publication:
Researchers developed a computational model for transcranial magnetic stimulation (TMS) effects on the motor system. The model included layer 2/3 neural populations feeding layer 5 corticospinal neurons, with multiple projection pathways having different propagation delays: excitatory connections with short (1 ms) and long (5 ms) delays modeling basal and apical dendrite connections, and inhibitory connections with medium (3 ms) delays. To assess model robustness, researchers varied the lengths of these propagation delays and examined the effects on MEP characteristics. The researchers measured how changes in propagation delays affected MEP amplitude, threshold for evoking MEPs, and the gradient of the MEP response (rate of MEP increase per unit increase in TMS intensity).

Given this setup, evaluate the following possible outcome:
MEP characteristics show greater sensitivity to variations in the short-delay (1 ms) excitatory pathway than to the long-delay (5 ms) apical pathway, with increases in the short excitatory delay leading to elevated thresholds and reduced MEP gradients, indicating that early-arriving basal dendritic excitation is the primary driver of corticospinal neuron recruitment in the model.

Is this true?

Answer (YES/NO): NO